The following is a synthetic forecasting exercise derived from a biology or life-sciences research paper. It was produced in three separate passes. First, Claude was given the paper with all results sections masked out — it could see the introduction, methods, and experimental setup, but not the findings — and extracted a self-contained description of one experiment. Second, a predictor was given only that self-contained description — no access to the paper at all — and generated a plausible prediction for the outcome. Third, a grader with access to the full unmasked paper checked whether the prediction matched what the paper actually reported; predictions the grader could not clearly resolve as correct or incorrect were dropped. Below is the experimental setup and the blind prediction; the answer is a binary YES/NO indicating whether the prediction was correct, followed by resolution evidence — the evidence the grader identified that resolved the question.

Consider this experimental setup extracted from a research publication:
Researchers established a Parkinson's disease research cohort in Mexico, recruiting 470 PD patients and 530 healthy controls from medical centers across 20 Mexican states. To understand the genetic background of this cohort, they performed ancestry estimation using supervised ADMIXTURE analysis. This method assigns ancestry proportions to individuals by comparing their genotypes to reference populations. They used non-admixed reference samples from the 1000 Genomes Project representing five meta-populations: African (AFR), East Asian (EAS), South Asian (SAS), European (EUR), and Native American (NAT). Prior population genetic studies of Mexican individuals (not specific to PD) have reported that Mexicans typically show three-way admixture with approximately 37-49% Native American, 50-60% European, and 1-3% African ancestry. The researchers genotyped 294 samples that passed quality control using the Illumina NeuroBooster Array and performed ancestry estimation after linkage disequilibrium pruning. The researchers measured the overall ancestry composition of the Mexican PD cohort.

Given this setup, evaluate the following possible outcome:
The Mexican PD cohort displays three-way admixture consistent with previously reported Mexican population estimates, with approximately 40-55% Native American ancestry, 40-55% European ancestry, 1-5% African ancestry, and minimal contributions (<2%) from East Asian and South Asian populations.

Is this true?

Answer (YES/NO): YES